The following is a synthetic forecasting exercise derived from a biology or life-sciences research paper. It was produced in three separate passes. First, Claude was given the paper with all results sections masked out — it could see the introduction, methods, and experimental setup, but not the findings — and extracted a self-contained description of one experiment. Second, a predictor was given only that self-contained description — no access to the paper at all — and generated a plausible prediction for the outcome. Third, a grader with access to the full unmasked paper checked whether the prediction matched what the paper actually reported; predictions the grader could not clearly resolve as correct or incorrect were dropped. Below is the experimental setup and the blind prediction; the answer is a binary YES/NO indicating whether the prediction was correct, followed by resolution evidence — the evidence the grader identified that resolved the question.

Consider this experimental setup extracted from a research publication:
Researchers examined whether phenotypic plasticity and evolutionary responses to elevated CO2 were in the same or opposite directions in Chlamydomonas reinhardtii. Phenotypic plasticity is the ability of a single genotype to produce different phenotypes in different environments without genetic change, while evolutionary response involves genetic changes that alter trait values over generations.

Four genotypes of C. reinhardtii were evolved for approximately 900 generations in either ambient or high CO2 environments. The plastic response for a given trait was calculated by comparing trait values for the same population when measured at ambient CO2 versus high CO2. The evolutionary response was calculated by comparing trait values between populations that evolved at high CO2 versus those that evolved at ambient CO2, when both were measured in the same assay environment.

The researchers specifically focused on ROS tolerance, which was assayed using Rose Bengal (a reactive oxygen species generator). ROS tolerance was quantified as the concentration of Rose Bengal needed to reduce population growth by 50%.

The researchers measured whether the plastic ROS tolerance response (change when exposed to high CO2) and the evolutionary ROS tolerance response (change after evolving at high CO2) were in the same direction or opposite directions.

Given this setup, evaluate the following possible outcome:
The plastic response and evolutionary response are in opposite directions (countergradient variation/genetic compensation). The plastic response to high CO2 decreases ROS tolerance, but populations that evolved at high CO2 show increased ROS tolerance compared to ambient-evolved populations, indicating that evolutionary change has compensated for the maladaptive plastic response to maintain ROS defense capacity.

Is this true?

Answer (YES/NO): NO